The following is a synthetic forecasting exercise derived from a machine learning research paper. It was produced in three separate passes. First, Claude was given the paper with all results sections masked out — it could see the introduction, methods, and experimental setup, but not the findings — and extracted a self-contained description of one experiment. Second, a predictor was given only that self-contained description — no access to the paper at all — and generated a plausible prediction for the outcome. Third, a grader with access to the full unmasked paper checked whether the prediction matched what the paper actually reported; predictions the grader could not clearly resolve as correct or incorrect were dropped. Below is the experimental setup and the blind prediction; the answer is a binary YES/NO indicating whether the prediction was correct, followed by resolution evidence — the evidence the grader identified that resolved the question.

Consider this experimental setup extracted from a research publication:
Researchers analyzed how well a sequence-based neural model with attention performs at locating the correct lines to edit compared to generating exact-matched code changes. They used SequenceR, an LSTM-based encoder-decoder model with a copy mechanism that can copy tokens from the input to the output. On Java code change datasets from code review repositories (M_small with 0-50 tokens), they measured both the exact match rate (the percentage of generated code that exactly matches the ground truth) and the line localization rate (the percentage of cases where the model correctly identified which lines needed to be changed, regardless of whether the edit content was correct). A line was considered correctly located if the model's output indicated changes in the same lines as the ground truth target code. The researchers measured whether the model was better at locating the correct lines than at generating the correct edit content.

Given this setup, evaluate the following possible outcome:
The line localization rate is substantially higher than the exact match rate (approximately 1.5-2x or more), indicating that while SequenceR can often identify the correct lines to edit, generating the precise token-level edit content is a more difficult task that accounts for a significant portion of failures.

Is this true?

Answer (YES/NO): YES